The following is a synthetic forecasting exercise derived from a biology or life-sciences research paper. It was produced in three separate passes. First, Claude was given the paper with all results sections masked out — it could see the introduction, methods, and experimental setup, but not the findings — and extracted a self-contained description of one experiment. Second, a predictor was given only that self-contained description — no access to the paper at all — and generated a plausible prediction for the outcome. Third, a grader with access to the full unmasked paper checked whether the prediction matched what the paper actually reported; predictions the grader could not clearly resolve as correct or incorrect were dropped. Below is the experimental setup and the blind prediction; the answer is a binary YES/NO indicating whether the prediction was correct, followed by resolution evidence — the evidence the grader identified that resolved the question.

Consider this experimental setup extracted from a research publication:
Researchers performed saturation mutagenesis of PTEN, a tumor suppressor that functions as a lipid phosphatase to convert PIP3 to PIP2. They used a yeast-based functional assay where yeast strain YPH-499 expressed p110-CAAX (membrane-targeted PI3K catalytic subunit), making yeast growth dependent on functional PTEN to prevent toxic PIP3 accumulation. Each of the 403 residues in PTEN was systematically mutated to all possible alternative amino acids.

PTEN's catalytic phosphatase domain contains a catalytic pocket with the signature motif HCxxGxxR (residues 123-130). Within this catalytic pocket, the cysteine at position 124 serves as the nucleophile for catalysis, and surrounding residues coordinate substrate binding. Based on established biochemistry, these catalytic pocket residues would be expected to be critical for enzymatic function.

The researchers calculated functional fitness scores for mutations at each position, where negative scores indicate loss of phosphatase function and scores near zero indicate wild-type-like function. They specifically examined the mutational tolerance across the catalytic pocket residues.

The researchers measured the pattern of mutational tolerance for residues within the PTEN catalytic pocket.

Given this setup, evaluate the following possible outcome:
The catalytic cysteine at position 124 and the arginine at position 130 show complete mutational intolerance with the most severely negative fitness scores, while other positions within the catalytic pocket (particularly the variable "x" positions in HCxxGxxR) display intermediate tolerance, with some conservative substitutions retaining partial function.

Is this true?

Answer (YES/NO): NO